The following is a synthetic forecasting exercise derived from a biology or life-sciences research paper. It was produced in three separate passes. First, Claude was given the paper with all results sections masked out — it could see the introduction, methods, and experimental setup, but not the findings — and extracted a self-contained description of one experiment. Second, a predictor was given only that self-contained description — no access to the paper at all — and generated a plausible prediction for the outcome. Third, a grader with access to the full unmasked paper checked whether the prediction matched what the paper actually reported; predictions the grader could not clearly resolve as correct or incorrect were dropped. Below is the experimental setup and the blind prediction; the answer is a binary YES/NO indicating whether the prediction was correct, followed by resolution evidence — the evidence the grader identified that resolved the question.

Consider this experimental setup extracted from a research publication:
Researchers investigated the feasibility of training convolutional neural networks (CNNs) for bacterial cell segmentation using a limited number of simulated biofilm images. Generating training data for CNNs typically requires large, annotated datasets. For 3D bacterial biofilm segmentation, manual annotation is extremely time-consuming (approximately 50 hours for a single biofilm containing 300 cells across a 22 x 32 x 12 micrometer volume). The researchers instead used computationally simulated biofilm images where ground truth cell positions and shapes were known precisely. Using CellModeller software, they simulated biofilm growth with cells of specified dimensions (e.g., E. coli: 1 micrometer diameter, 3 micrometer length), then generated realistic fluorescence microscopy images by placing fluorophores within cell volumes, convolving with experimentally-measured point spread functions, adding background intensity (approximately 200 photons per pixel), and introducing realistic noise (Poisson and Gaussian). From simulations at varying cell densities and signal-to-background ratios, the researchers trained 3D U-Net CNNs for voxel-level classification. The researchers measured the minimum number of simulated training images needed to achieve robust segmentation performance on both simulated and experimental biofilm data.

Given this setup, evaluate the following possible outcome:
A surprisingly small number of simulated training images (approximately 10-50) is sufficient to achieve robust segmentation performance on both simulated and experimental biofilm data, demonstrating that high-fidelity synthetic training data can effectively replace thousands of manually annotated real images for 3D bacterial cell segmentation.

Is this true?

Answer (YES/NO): NO